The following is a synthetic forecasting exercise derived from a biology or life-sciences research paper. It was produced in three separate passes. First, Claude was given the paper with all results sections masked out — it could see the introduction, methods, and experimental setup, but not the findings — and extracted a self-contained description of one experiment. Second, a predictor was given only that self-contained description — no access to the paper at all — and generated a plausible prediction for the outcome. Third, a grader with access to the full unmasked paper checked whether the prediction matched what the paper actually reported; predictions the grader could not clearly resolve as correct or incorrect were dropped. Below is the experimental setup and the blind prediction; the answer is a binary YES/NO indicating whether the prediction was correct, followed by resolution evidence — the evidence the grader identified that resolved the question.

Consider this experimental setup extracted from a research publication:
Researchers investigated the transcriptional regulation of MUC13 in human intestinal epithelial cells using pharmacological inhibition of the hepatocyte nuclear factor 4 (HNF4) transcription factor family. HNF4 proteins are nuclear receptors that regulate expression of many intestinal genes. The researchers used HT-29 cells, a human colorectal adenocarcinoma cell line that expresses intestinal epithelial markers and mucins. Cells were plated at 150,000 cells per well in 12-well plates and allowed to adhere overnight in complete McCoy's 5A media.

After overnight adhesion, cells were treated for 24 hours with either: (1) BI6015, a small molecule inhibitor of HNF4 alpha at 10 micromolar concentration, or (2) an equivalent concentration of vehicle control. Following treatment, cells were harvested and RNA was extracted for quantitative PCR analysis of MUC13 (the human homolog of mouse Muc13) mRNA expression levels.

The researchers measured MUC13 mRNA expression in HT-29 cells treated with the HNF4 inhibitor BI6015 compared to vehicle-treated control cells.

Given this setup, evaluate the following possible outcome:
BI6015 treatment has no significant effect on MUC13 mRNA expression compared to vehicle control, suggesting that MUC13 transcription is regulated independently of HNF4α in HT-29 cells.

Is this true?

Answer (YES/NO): NO